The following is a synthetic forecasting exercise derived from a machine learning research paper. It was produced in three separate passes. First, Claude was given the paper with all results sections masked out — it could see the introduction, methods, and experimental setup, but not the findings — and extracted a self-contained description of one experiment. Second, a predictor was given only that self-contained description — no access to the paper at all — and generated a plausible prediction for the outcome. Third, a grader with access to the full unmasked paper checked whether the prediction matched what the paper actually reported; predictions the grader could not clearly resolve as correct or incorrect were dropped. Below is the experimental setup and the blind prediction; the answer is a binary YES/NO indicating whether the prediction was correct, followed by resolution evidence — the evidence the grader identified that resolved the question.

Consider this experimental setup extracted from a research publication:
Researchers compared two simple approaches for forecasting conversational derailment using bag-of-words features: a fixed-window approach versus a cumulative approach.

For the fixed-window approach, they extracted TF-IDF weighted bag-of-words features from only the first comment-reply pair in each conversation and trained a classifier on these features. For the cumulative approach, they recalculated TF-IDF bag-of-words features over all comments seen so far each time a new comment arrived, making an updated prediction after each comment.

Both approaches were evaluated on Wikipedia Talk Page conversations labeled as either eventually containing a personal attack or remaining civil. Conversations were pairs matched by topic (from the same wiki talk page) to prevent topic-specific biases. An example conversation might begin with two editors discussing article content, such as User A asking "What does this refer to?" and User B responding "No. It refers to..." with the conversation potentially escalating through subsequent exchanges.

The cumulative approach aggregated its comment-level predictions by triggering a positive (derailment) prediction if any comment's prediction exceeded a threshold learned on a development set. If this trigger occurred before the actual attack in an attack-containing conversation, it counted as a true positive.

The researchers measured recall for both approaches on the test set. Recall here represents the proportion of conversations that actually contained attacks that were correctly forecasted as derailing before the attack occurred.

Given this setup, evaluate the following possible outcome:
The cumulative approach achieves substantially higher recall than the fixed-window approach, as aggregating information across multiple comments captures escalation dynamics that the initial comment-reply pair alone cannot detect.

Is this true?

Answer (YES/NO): YES